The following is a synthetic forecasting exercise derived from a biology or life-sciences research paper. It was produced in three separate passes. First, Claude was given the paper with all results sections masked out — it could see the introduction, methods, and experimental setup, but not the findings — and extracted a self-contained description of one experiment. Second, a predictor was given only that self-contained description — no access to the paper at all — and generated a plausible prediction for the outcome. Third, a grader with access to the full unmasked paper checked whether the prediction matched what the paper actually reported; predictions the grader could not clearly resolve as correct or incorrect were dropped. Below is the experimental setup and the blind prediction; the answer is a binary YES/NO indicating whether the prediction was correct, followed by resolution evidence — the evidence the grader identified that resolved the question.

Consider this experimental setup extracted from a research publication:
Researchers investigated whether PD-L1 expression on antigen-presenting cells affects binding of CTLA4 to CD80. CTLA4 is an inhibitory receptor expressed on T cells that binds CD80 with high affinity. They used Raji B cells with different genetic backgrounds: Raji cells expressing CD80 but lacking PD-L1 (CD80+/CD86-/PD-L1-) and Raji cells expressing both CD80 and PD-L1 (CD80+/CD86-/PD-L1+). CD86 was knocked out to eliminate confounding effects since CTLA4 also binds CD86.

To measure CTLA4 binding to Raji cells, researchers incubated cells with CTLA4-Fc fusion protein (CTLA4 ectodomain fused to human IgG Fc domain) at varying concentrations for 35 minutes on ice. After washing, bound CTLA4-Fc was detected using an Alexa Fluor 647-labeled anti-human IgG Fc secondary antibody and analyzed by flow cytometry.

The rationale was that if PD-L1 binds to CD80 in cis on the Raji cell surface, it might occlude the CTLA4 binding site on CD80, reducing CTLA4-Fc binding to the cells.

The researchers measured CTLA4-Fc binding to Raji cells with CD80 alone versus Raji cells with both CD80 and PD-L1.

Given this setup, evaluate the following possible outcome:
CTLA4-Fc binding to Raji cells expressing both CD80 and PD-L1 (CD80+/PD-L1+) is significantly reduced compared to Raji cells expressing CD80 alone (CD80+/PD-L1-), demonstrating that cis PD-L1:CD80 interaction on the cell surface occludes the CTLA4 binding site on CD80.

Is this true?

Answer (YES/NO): YES